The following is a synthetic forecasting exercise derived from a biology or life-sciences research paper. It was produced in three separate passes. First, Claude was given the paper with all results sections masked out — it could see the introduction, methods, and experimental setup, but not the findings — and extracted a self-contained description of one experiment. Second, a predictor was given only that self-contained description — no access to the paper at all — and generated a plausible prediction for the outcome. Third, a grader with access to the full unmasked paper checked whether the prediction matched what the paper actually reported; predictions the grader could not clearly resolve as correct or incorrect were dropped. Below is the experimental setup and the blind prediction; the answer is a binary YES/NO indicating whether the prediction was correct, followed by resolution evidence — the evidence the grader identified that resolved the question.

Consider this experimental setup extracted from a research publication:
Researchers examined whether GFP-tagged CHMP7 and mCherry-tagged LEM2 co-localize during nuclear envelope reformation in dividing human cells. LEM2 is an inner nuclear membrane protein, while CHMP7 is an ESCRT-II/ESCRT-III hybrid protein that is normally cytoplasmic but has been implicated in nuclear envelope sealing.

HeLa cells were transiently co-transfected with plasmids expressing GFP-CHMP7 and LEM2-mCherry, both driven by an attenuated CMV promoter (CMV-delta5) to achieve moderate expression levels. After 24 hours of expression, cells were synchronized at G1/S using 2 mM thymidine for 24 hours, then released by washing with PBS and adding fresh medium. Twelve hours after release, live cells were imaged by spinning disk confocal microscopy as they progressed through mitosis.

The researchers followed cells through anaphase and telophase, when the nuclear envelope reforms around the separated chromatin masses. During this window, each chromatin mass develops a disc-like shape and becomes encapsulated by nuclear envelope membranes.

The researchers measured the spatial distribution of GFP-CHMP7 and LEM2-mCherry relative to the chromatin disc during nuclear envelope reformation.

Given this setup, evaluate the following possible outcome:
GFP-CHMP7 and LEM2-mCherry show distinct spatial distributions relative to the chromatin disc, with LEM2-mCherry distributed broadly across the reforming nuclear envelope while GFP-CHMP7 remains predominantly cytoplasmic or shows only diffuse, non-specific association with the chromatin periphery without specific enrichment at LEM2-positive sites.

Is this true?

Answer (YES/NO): NO